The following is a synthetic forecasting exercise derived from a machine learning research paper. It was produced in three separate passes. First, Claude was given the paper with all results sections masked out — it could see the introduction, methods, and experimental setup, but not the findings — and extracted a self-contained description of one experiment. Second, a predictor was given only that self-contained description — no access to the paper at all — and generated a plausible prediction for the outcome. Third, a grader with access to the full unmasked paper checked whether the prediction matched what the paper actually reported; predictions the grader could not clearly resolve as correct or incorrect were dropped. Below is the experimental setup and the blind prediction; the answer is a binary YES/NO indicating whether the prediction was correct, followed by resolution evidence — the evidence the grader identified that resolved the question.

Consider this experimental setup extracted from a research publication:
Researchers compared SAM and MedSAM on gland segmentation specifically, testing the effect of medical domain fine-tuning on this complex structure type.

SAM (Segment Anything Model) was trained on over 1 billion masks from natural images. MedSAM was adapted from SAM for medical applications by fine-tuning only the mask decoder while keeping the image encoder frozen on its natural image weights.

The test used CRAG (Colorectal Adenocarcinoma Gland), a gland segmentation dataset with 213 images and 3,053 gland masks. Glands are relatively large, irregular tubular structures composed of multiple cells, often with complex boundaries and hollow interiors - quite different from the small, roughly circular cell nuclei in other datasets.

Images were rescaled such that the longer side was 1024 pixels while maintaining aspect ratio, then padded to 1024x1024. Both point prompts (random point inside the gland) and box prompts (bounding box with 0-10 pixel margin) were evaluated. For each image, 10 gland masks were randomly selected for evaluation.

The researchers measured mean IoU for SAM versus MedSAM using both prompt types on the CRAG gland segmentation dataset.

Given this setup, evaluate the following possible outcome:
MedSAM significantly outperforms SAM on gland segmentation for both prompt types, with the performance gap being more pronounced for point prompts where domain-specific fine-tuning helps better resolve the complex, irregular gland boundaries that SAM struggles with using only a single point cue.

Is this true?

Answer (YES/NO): NO